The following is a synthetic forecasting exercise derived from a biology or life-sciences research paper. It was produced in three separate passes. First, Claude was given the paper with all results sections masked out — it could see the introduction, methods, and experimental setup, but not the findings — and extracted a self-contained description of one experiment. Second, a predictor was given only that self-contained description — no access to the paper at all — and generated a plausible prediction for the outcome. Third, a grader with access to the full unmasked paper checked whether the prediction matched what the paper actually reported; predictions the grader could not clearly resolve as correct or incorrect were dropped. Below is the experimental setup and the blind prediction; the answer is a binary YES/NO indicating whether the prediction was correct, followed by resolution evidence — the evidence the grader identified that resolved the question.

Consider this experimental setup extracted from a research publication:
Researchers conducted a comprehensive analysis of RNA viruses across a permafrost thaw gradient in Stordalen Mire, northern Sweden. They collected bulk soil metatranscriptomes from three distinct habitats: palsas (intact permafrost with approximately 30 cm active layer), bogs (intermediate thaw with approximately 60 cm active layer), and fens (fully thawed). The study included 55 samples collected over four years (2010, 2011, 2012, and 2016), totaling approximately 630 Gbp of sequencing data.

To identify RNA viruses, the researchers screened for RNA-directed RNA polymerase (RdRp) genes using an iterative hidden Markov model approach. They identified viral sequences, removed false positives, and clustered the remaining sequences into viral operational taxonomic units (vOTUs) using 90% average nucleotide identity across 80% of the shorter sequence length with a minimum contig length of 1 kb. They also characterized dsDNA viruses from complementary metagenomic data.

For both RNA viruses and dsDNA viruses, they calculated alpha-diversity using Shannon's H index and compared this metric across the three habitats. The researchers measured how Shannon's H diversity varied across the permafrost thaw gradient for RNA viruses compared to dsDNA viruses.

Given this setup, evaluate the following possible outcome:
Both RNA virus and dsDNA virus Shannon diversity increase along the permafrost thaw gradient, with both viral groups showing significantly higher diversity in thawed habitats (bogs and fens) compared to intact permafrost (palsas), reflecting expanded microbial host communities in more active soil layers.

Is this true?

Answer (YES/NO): NO